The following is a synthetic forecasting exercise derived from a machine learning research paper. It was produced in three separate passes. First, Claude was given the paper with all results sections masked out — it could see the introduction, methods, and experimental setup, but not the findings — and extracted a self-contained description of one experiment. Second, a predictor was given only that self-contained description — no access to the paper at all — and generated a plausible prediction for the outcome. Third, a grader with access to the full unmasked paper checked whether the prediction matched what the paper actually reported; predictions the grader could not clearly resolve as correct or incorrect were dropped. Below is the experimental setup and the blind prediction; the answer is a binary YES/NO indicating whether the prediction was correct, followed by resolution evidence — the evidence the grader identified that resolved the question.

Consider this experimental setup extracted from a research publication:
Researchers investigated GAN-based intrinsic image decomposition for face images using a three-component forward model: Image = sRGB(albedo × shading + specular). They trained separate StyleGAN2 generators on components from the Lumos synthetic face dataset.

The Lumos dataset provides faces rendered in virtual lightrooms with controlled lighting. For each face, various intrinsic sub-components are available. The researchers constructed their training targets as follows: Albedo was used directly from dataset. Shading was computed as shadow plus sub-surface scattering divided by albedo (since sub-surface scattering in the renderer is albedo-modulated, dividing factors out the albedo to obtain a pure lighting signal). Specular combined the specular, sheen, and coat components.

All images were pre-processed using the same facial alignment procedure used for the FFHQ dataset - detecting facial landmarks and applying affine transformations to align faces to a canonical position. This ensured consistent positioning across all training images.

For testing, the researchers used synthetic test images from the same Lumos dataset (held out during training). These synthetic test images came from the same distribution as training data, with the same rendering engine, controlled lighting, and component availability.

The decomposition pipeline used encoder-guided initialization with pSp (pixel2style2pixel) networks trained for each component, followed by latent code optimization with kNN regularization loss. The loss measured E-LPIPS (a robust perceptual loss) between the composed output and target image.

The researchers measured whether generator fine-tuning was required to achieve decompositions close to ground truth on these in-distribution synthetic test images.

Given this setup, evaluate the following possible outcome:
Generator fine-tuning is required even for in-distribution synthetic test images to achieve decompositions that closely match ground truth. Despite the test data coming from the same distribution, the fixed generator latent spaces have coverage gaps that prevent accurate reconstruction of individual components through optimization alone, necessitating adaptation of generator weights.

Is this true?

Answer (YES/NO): NO